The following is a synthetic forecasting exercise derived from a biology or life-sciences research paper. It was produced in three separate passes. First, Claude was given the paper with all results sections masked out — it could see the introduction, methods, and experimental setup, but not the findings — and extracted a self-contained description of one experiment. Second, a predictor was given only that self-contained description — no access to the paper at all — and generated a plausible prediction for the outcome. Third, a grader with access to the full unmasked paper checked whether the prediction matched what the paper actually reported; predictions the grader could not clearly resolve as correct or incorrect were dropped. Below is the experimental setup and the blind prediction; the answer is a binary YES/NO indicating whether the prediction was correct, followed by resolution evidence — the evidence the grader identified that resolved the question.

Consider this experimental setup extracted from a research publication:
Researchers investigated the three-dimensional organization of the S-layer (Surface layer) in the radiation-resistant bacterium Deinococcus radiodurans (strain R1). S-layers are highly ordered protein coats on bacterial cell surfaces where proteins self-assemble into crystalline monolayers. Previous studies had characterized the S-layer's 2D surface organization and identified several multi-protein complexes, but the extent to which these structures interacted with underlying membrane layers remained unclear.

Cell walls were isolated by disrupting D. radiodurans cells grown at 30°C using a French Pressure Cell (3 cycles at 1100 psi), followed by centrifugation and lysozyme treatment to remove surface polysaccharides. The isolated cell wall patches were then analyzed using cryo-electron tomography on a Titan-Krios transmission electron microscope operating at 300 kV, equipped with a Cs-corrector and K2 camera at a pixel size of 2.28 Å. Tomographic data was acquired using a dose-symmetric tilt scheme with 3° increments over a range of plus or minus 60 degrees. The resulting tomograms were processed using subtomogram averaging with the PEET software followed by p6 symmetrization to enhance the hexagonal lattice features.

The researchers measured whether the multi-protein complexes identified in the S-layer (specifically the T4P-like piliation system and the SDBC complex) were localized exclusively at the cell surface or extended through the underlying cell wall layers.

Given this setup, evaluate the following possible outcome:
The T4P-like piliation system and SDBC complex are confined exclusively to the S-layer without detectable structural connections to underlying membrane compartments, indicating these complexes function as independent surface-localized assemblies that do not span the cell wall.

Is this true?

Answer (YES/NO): NO